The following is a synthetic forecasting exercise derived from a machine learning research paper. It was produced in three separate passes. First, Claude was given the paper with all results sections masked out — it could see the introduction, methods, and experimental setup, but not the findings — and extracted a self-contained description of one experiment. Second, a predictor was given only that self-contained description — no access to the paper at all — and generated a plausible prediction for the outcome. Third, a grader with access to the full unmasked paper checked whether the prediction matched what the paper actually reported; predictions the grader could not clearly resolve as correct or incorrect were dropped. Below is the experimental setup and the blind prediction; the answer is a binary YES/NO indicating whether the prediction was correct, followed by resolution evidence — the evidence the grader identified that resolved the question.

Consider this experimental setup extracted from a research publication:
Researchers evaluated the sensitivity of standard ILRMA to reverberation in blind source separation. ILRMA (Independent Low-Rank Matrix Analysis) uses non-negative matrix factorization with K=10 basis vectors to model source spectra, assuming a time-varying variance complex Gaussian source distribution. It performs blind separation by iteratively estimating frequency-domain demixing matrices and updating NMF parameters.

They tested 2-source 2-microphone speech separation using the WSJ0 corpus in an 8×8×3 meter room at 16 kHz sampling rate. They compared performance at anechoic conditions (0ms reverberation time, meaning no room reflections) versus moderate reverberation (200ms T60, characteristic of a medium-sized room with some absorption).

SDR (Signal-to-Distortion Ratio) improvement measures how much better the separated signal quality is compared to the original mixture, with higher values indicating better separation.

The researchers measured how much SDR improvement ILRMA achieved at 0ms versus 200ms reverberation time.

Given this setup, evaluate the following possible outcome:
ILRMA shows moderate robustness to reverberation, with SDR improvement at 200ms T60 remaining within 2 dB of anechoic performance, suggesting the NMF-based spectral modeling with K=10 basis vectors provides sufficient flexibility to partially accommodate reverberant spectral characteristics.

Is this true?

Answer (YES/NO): NO